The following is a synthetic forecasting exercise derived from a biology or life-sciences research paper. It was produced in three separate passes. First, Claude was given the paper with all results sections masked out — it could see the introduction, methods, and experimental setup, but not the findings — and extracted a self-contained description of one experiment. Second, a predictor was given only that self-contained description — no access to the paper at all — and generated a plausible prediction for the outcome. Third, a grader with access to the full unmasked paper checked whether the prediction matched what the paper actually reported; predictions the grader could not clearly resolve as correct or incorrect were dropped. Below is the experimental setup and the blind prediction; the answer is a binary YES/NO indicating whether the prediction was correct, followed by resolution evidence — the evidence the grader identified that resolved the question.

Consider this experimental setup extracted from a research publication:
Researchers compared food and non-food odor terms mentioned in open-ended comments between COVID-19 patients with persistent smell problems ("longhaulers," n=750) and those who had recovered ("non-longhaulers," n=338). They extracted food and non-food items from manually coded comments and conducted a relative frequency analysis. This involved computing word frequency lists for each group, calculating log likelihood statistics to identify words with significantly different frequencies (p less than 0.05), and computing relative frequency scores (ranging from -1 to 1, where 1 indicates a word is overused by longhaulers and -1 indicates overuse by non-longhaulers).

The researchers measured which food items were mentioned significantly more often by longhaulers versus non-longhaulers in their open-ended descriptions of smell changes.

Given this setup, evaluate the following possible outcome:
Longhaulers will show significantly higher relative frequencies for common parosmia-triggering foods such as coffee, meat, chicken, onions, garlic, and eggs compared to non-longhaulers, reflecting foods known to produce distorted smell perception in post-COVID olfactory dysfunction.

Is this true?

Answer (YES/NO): NO